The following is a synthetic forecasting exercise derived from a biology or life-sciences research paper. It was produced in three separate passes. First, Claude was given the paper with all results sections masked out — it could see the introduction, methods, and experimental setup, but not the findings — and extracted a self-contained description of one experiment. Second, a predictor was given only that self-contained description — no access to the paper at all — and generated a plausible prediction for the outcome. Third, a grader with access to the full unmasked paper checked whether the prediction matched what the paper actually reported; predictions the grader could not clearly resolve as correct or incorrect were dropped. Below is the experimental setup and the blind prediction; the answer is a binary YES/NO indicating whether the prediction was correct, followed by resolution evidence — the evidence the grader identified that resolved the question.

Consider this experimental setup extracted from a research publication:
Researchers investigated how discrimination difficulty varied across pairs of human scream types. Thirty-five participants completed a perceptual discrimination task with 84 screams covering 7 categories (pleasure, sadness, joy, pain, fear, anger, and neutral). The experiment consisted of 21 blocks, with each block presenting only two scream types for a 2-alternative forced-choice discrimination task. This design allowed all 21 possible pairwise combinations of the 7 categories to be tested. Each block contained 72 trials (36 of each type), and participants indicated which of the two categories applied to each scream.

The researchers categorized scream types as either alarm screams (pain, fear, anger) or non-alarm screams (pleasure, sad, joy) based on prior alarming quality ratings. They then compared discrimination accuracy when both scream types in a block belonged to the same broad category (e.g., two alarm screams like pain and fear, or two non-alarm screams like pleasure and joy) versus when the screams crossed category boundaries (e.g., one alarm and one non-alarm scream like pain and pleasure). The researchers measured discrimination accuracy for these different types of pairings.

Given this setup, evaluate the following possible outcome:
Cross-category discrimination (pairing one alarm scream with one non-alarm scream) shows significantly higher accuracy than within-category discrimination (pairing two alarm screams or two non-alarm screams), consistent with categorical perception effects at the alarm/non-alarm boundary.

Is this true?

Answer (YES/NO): NO